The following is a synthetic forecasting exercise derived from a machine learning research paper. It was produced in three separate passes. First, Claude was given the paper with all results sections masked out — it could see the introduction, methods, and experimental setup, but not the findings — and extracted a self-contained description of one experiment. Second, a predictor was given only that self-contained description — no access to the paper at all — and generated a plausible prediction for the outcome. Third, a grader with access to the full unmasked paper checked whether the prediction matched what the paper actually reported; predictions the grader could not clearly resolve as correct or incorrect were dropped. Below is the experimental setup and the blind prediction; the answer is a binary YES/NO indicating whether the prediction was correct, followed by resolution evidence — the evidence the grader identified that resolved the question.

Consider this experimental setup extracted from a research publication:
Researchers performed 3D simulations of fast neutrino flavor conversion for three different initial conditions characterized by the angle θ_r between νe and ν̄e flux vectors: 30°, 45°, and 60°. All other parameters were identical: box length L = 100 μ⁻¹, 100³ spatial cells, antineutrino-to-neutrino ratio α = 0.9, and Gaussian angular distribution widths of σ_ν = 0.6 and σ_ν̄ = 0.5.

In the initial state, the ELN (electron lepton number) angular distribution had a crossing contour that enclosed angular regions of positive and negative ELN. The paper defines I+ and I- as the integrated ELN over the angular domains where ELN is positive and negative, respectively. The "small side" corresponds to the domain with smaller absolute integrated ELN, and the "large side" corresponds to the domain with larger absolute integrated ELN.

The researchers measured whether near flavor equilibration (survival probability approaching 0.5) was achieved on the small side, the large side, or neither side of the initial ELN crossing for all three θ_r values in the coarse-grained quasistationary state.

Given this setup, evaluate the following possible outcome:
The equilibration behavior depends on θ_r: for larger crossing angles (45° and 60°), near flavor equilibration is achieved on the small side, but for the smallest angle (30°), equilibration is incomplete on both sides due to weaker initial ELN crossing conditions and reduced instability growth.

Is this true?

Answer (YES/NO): NO